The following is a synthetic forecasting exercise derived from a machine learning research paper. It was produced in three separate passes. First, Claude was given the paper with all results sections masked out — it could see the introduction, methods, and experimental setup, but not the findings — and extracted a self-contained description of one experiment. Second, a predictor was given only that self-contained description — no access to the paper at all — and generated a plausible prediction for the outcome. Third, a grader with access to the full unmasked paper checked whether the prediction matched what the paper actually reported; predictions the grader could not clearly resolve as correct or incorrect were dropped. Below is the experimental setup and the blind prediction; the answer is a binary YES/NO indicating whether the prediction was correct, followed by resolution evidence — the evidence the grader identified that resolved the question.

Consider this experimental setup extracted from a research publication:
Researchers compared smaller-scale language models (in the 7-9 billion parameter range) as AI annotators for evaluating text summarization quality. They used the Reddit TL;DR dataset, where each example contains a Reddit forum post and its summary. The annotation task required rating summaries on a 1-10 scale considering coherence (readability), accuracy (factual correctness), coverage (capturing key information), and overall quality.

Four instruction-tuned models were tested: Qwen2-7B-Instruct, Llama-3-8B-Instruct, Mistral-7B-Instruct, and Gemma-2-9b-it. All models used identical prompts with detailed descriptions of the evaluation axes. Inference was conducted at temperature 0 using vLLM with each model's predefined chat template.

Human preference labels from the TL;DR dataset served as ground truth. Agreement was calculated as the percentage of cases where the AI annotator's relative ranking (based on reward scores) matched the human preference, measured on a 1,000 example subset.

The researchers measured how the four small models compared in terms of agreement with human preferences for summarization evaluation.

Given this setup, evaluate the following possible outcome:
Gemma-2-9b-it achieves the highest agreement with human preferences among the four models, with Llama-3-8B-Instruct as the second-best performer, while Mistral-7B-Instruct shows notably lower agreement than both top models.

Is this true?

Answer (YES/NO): NO